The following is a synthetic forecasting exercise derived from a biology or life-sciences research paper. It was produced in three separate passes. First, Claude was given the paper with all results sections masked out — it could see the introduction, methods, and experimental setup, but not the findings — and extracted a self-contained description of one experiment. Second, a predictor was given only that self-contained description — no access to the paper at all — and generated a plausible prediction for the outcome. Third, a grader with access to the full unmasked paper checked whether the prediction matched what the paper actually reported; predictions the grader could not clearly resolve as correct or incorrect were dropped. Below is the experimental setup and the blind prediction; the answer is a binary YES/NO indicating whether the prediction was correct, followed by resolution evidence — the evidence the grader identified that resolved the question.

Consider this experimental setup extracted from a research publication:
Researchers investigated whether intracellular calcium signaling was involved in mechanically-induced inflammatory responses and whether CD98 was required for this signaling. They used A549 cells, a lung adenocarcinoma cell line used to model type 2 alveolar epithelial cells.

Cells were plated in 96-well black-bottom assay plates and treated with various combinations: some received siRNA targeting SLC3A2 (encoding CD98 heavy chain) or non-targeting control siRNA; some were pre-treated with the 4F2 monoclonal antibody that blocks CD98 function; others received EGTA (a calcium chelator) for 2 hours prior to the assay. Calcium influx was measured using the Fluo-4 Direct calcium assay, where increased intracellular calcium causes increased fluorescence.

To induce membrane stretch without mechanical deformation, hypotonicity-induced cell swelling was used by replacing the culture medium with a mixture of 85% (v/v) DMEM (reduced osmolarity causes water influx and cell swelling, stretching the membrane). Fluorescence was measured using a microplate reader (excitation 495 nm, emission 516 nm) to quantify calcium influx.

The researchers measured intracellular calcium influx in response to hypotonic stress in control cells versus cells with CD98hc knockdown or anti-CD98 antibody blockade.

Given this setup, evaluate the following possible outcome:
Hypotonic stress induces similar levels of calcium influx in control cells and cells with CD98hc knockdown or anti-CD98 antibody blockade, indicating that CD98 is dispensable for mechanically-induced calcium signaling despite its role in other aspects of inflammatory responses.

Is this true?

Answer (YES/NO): NO